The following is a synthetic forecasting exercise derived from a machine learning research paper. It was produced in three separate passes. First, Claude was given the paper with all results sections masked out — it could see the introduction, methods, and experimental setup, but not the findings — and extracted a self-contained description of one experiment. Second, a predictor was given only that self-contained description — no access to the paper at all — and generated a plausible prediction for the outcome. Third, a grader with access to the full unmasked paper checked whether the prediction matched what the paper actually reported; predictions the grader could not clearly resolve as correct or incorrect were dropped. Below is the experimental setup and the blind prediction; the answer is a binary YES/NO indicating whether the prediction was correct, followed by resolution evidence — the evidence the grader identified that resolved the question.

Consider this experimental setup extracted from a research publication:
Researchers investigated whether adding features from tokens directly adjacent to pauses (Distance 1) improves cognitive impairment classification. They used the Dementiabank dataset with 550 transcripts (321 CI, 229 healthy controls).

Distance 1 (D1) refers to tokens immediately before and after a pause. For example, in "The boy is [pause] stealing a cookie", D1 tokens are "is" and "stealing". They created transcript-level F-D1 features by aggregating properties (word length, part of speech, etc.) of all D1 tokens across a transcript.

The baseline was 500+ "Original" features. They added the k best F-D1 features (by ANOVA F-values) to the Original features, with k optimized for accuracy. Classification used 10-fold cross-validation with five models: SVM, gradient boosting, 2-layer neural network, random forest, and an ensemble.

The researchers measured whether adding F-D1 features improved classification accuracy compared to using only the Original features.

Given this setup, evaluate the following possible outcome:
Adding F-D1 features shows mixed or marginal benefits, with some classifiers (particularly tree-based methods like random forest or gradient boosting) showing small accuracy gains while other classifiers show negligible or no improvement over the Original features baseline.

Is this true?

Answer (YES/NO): NO